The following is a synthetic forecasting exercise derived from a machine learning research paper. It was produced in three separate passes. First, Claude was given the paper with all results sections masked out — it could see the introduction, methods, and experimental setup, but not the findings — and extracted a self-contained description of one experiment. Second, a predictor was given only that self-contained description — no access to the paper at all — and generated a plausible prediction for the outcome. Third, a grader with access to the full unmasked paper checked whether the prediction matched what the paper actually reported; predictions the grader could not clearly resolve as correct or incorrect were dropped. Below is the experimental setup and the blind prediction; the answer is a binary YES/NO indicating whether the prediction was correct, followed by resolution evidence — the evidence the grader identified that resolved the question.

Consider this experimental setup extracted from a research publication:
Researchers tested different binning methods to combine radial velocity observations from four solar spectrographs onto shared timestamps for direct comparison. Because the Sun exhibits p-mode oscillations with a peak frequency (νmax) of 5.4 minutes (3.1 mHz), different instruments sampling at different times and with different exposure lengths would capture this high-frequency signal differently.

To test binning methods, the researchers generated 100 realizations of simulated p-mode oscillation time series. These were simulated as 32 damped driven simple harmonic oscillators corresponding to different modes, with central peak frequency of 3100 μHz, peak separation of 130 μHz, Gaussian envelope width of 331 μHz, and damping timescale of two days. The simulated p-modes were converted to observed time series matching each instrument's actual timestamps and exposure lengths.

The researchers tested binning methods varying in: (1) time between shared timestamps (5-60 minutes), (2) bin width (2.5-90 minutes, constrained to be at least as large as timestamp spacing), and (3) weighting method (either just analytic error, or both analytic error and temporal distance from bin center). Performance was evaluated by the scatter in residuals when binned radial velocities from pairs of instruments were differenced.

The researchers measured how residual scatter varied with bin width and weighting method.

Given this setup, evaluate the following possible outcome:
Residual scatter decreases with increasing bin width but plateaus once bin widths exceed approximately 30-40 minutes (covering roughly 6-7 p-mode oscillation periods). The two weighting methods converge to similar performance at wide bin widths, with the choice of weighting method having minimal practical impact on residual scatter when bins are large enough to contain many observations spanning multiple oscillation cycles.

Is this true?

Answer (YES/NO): NO